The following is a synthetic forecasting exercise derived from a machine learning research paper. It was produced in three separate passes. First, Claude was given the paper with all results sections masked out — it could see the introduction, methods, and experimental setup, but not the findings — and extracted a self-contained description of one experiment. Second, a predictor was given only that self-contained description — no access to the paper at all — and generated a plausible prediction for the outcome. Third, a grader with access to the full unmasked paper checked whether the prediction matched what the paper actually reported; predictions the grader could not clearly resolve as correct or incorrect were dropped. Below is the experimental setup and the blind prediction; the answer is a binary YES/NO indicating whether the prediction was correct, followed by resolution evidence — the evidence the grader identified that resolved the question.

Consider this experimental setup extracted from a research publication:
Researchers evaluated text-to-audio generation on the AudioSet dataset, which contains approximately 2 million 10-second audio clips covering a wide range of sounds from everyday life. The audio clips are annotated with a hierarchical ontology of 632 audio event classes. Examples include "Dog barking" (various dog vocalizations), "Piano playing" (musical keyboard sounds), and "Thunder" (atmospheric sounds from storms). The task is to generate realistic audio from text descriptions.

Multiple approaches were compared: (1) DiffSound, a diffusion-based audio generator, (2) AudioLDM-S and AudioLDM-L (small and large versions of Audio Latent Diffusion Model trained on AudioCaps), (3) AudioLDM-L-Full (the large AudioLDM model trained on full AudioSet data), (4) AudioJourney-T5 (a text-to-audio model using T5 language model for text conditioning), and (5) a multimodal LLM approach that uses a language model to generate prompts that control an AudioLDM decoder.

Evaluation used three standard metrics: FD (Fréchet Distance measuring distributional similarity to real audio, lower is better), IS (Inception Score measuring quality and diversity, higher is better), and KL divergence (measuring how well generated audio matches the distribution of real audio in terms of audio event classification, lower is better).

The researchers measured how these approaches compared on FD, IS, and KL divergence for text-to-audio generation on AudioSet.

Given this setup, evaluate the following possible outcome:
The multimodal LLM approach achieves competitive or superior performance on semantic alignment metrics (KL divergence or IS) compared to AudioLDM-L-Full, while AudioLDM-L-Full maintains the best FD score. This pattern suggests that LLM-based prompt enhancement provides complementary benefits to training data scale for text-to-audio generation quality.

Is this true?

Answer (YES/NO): NO